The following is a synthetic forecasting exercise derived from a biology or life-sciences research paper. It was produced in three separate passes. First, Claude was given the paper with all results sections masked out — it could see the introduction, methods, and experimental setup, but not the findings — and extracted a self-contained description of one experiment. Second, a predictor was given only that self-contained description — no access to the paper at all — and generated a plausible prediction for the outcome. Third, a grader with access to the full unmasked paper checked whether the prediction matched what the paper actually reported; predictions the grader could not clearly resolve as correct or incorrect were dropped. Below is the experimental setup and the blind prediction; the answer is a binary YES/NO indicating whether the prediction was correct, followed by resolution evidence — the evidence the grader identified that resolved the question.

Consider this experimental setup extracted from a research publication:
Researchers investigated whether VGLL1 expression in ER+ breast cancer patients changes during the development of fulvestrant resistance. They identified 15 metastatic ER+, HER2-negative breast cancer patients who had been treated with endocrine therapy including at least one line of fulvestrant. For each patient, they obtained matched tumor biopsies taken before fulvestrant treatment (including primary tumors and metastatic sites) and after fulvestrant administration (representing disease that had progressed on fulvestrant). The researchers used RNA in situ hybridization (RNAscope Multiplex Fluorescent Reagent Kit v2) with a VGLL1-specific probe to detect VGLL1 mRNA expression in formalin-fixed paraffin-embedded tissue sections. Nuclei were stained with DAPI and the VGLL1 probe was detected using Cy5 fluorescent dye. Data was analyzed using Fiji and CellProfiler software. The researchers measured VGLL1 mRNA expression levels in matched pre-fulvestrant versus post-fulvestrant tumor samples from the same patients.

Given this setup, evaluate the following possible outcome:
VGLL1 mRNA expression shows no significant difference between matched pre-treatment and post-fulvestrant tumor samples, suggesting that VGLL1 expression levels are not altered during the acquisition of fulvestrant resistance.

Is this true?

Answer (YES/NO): NO